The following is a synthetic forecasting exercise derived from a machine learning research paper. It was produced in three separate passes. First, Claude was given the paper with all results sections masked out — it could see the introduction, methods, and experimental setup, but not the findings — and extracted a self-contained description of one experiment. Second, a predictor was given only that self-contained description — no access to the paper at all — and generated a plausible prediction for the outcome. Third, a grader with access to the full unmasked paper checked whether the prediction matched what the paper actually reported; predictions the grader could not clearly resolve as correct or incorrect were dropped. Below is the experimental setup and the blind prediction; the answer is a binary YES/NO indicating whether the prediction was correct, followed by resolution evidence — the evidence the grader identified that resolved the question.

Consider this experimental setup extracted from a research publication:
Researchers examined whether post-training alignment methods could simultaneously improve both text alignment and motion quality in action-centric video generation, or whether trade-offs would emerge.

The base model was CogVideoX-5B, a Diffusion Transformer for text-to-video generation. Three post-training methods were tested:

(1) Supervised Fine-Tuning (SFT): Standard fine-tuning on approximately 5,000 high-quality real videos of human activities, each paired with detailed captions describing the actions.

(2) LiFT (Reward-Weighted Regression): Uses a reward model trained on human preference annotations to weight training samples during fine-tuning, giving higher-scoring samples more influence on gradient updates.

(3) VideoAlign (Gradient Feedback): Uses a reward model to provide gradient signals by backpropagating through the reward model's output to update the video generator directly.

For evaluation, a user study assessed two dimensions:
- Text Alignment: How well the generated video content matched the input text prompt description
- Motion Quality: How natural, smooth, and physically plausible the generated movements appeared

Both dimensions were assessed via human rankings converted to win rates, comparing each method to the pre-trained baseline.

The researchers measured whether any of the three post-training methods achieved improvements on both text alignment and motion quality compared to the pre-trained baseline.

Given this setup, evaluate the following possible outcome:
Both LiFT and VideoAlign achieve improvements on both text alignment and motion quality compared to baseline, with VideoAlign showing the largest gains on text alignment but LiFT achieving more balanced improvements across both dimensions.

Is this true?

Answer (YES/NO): NO